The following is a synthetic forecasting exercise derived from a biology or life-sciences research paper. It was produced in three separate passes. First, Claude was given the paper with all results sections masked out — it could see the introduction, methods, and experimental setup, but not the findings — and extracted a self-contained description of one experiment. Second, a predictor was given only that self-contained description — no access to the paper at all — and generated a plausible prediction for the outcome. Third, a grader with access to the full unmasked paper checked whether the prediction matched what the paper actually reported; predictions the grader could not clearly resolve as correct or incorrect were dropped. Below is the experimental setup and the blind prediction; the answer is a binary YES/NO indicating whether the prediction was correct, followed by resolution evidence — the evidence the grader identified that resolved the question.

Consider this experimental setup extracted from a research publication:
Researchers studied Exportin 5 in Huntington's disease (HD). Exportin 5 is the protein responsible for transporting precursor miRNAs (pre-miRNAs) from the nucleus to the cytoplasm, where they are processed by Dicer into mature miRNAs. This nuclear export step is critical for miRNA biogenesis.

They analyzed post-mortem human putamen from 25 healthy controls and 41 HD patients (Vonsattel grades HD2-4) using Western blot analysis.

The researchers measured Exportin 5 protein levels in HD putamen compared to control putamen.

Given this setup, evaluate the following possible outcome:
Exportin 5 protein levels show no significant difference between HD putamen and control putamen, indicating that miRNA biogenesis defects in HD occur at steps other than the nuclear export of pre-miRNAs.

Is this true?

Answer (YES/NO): YES